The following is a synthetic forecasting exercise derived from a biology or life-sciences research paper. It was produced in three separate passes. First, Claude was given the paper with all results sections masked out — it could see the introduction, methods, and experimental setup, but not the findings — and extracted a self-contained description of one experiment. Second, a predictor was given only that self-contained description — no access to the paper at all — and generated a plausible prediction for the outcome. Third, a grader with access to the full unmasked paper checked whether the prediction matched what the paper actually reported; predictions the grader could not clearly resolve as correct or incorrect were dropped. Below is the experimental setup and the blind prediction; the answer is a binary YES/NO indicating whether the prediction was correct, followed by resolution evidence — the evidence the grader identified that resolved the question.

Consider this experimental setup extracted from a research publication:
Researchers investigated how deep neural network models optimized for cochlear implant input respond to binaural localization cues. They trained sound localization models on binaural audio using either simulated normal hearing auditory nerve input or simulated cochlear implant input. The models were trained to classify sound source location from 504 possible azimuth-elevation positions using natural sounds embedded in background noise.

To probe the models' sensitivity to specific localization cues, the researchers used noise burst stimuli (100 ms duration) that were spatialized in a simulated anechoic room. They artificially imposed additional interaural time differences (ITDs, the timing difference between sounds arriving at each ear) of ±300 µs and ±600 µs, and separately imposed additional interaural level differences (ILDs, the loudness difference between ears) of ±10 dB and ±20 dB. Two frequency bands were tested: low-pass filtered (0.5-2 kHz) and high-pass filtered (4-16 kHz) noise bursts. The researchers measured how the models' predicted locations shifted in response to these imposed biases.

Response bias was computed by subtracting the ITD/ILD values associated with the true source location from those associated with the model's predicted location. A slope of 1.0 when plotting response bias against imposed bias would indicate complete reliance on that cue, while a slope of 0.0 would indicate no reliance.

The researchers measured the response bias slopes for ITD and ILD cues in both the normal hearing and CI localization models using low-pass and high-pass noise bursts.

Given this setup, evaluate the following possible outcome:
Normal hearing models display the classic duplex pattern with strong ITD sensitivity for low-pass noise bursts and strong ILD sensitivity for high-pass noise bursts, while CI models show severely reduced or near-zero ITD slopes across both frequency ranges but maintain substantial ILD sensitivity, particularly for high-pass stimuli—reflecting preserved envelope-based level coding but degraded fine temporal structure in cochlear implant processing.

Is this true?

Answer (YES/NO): YES